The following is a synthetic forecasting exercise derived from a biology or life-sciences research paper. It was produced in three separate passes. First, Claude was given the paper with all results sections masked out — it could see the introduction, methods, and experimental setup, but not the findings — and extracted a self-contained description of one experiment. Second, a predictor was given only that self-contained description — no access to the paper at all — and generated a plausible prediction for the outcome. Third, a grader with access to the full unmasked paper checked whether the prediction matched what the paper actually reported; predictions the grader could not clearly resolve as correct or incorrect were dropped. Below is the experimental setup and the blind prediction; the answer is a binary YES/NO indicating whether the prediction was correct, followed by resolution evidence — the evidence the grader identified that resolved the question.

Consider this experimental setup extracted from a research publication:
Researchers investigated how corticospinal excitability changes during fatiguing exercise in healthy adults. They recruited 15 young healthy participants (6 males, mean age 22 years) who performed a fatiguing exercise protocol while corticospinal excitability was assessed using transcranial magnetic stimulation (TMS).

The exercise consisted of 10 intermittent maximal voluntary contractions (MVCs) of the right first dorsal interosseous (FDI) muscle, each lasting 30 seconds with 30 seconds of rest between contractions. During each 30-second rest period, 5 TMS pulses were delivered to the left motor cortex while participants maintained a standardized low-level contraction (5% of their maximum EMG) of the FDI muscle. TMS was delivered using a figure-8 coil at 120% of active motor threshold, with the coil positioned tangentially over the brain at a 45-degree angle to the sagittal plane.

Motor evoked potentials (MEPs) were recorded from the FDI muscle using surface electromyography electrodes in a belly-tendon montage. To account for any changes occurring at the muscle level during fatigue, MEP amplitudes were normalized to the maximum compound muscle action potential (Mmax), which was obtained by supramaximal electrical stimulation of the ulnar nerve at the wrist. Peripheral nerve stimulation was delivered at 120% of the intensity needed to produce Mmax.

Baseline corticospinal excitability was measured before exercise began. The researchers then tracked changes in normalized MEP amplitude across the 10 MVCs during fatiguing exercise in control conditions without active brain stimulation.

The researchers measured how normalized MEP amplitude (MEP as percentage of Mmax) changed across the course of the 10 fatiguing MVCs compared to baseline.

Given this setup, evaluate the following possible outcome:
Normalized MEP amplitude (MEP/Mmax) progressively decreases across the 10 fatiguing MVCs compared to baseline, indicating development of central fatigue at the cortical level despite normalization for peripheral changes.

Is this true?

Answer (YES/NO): NO